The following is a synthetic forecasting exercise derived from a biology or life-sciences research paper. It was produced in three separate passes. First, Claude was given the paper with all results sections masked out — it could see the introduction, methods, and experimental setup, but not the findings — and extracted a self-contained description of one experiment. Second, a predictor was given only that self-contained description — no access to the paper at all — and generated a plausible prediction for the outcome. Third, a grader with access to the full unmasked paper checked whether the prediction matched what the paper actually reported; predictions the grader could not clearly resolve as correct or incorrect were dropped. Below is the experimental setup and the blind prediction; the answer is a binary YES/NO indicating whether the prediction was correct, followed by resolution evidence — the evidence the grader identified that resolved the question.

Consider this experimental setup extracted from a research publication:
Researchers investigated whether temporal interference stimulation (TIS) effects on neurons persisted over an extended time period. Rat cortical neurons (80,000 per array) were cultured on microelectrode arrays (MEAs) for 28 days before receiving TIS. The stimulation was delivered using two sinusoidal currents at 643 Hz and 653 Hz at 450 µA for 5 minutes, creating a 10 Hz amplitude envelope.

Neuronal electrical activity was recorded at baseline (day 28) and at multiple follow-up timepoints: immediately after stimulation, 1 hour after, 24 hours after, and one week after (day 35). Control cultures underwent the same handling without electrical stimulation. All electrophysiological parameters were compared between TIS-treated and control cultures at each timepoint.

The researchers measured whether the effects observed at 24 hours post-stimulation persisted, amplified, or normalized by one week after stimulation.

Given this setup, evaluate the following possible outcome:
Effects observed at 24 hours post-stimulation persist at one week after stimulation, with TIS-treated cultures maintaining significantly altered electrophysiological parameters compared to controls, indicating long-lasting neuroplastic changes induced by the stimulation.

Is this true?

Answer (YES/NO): NO